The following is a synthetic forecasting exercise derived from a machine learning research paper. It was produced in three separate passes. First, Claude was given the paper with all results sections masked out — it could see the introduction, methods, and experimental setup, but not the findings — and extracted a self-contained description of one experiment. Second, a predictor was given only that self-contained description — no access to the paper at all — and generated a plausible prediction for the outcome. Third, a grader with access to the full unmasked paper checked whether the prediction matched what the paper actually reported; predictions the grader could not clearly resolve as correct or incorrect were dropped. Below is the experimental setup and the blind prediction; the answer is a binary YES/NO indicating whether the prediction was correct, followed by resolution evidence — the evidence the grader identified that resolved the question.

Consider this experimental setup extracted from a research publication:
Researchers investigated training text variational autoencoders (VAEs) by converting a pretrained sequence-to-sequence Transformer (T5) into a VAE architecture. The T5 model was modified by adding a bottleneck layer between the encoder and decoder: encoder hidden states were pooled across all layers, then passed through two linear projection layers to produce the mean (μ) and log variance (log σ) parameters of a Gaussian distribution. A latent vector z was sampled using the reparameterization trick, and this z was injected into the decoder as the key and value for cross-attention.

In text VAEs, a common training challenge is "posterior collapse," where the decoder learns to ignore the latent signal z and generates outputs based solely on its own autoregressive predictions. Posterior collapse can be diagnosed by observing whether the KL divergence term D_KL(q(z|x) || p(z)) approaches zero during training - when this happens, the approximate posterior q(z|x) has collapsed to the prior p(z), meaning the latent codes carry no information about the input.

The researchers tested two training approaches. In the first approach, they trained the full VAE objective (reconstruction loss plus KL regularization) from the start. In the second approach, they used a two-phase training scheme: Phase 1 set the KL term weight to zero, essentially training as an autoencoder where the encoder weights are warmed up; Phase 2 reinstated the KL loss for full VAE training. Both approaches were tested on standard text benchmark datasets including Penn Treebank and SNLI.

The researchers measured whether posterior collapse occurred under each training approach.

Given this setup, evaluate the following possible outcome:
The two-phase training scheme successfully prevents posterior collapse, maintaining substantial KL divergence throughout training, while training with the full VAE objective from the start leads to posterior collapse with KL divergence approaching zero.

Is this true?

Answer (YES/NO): NO